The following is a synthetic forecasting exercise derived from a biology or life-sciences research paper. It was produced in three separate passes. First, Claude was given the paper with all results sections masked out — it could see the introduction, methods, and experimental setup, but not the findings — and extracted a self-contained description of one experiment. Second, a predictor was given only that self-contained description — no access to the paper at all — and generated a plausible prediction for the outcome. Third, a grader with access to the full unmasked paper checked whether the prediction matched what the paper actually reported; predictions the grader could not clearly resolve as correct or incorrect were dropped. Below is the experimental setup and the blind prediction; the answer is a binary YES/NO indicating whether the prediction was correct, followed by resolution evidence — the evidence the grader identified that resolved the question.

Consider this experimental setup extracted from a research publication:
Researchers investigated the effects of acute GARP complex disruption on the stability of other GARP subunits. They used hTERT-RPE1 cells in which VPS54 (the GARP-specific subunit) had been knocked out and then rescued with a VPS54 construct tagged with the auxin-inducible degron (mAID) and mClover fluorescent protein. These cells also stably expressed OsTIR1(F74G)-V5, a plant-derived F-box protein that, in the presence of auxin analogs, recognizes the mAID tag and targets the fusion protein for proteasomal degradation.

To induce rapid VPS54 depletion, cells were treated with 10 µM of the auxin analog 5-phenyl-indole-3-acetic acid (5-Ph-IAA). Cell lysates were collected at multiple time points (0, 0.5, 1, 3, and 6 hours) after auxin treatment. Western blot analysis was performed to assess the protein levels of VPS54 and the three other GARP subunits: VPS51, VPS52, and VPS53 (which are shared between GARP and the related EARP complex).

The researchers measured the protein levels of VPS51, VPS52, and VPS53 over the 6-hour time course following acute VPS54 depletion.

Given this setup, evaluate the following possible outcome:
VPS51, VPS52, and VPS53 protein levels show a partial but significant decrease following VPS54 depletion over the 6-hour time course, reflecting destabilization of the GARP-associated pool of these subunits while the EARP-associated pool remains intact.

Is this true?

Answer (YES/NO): NO